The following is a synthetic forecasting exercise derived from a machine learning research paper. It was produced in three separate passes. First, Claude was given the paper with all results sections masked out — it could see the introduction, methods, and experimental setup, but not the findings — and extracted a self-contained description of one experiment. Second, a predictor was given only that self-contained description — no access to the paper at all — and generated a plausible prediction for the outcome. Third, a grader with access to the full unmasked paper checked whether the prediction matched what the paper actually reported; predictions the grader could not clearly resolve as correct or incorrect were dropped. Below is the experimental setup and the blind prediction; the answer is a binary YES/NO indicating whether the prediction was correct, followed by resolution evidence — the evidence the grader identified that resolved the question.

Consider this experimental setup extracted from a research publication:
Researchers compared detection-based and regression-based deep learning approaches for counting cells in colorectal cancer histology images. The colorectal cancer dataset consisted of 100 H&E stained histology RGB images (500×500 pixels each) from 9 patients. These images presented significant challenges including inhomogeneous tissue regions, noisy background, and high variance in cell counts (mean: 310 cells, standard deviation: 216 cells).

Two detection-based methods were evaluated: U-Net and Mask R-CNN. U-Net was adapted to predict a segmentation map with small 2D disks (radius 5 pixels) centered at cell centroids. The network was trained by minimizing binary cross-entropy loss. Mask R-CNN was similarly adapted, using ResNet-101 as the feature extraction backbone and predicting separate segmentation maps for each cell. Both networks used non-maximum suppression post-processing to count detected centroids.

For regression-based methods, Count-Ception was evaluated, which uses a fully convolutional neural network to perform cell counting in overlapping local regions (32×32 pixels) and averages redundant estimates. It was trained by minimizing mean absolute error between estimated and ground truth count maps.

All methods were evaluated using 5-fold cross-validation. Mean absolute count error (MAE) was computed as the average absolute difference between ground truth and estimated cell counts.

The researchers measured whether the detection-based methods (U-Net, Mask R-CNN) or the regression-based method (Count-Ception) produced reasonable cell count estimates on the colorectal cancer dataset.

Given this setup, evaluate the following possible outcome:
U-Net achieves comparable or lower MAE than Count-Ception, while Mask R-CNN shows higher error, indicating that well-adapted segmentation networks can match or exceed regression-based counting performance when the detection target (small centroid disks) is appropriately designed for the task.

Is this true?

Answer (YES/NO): NO